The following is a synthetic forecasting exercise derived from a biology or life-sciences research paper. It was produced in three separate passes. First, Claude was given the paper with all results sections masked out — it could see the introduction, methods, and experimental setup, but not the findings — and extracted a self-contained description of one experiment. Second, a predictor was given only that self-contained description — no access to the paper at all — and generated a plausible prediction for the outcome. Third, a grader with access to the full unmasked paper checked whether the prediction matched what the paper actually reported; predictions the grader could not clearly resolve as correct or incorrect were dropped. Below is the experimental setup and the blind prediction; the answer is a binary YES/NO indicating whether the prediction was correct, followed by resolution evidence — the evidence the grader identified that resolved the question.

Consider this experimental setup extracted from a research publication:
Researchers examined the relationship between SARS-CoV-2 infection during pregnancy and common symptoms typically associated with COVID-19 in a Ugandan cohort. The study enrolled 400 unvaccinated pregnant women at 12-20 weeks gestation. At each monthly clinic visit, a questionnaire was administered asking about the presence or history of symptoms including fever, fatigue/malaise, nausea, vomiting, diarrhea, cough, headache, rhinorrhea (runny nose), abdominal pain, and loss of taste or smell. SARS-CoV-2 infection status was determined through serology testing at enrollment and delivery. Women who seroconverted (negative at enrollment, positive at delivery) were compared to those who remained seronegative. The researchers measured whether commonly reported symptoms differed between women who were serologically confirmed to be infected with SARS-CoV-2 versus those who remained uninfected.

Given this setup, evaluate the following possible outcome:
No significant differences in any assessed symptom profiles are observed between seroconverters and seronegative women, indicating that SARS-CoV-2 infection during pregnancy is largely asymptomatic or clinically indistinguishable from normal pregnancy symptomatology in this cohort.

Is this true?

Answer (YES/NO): NO